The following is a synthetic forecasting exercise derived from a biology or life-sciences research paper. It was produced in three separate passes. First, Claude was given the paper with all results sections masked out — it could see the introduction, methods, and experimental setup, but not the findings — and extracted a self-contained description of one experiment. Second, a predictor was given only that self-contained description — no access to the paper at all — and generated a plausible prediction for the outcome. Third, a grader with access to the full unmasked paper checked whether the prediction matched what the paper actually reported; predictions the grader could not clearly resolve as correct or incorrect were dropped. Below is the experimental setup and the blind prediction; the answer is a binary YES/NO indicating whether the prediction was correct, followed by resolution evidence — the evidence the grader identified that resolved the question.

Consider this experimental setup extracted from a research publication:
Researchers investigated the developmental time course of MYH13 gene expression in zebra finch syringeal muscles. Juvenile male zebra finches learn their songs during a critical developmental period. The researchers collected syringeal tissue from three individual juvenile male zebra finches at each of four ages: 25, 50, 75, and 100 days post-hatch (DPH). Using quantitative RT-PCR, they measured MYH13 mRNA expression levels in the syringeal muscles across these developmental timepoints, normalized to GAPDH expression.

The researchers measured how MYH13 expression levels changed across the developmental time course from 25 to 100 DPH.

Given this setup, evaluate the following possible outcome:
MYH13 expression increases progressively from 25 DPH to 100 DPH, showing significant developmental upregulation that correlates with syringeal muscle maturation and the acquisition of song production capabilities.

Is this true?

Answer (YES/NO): YES